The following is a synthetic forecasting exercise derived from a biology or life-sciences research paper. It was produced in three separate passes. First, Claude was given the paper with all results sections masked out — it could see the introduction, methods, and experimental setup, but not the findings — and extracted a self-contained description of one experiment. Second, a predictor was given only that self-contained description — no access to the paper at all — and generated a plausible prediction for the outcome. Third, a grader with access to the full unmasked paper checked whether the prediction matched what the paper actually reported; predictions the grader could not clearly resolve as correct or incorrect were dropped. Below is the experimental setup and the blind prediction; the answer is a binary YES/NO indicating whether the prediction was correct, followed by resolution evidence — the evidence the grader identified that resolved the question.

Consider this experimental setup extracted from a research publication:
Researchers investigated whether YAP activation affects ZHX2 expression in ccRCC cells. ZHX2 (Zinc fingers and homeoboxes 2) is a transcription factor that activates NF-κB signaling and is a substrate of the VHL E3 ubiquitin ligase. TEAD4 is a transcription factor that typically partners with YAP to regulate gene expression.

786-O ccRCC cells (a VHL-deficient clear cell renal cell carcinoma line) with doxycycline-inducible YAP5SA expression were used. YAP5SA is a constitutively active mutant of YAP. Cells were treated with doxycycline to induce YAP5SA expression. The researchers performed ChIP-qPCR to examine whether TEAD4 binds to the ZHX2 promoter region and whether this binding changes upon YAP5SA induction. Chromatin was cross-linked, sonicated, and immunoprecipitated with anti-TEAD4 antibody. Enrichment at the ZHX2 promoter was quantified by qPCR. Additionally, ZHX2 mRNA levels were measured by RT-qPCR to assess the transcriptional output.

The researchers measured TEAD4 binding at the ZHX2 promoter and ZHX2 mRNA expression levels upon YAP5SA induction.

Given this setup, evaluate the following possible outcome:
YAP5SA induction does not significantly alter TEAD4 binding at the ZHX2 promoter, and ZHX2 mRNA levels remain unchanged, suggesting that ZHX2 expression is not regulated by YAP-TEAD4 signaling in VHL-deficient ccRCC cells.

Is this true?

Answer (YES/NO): NO